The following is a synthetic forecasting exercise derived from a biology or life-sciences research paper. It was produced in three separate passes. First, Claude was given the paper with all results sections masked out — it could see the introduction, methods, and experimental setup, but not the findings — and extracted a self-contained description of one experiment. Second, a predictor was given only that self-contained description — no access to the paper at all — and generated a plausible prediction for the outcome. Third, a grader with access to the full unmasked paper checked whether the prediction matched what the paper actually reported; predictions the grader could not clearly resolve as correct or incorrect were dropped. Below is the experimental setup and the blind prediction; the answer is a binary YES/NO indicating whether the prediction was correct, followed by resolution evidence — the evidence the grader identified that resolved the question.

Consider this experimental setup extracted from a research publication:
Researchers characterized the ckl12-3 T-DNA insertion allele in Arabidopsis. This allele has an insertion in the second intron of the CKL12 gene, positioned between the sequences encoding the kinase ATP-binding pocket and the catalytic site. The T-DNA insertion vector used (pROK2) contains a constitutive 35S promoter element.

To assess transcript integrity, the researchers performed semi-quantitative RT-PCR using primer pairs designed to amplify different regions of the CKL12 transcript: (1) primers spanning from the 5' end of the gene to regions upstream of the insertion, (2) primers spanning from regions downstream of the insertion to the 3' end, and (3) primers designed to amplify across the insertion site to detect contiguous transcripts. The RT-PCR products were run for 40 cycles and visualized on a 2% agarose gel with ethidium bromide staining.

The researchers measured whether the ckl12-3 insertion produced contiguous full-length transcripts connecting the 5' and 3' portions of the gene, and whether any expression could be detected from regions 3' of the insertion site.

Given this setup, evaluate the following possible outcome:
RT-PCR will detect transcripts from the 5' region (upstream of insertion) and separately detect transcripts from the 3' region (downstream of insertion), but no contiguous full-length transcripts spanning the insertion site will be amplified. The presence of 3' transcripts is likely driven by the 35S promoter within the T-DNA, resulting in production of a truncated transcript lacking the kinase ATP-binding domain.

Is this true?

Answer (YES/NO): NO